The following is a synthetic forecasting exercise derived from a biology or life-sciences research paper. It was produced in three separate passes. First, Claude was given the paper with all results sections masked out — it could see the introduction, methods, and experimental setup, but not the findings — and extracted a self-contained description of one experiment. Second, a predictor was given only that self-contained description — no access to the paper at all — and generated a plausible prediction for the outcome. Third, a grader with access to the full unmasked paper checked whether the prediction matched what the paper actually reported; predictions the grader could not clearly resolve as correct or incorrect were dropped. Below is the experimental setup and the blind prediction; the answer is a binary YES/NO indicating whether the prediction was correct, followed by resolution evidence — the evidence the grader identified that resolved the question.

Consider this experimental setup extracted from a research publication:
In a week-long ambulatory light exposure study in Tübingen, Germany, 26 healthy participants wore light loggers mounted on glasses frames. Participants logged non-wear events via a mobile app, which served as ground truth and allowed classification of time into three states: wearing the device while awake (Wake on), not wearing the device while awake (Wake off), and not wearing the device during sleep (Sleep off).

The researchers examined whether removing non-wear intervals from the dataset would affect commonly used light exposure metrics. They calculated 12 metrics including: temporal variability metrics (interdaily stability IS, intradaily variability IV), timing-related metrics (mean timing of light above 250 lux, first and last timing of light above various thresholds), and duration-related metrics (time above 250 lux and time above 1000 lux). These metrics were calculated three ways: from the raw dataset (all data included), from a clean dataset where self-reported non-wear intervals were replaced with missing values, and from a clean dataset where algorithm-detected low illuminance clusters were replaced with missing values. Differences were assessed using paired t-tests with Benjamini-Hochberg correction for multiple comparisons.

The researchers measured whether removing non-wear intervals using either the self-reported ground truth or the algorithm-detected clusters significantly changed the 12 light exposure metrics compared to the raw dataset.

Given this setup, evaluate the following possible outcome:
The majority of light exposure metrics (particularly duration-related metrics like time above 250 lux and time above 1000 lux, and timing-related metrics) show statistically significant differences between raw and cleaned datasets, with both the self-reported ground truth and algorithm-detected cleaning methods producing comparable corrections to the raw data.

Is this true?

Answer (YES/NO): NO